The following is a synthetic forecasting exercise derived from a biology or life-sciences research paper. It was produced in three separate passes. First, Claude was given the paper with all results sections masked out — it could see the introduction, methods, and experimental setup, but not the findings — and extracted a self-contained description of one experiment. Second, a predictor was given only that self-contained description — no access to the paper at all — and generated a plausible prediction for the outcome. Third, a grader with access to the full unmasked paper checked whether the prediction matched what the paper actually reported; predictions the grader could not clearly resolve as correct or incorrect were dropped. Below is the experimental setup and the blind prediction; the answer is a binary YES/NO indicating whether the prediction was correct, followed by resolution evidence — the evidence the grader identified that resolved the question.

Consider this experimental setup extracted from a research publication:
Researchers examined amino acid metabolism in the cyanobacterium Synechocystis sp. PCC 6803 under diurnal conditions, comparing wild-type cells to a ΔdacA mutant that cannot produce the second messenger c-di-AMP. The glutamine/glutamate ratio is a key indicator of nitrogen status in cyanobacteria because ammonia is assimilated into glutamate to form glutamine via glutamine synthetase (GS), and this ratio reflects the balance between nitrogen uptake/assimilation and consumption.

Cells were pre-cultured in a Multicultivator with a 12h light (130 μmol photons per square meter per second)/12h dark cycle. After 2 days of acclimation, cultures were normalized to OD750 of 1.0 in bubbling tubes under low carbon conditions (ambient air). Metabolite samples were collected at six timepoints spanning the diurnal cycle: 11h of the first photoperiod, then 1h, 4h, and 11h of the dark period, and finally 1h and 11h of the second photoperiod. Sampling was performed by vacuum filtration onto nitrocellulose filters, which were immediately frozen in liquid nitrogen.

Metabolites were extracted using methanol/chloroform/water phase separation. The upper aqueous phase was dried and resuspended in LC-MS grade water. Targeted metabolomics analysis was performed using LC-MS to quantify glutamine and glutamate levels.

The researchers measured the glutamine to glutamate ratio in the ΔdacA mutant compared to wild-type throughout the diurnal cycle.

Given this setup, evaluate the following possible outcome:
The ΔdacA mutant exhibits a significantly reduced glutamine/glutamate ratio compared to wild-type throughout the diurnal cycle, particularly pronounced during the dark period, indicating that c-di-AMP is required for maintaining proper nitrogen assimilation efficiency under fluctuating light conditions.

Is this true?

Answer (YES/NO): NO